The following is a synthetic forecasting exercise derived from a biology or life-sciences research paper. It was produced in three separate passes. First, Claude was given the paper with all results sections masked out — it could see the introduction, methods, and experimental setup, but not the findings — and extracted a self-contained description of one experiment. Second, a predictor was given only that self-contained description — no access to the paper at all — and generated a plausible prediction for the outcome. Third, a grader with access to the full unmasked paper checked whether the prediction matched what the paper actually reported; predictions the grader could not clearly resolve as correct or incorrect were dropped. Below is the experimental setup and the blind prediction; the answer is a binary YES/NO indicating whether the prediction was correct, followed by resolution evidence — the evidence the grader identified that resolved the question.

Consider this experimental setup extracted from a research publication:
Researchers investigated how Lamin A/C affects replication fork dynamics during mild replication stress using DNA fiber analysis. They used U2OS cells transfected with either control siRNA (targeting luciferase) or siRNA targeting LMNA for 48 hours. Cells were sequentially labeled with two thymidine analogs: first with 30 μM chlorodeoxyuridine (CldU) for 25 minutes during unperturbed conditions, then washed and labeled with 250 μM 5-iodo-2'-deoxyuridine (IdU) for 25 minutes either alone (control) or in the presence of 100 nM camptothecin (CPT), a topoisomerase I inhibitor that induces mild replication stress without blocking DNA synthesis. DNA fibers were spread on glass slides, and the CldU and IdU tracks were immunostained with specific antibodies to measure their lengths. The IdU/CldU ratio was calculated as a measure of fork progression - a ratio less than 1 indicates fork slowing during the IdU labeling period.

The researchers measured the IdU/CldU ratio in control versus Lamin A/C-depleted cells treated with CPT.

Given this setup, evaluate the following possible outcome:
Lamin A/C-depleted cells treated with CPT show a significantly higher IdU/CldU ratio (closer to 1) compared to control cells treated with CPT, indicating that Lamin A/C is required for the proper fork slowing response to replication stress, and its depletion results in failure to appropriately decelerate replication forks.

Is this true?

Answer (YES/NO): YES